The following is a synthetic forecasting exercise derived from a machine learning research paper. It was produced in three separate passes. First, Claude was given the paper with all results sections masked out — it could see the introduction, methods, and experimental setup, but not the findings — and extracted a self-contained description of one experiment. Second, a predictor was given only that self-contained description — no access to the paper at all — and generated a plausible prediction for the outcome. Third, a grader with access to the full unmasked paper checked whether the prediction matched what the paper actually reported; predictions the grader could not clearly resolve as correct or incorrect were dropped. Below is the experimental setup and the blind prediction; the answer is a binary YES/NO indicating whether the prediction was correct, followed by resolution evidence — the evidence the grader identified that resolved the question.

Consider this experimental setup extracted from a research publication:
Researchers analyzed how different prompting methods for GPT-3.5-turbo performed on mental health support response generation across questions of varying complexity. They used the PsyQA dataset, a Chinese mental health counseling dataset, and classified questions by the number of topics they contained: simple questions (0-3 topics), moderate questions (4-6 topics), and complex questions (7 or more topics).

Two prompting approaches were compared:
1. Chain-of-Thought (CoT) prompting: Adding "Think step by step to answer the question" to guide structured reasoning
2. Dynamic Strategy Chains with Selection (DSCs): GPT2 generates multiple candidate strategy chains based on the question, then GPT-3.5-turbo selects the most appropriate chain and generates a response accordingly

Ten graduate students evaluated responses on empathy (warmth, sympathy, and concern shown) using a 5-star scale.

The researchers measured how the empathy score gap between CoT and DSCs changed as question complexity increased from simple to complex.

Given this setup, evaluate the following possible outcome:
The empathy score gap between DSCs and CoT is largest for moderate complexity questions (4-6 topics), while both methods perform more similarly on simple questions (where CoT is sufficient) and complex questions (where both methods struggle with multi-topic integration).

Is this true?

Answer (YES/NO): NO